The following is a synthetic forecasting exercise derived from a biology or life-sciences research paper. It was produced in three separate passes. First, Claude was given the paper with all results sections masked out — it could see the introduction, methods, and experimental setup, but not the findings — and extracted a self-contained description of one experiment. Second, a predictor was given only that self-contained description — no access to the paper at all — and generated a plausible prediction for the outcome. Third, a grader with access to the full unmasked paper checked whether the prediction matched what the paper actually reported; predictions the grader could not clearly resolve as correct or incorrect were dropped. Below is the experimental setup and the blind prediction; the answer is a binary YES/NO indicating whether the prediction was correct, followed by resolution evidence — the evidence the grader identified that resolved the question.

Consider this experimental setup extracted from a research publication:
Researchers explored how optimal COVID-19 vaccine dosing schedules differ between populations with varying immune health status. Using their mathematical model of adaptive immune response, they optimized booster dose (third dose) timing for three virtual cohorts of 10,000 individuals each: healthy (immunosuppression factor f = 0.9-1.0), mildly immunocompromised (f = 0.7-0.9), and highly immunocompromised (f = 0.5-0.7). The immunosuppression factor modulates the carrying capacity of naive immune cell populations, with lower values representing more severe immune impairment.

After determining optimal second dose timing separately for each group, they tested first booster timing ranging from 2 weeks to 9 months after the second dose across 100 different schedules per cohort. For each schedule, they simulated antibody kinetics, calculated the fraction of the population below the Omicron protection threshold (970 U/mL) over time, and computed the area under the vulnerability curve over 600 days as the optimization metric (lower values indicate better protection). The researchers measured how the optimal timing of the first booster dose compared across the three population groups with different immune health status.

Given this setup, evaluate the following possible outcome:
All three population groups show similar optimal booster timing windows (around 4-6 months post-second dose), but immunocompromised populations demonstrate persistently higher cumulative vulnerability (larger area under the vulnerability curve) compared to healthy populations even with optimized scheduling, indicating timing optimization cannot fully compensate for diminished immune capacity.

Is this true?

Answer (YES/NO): NO